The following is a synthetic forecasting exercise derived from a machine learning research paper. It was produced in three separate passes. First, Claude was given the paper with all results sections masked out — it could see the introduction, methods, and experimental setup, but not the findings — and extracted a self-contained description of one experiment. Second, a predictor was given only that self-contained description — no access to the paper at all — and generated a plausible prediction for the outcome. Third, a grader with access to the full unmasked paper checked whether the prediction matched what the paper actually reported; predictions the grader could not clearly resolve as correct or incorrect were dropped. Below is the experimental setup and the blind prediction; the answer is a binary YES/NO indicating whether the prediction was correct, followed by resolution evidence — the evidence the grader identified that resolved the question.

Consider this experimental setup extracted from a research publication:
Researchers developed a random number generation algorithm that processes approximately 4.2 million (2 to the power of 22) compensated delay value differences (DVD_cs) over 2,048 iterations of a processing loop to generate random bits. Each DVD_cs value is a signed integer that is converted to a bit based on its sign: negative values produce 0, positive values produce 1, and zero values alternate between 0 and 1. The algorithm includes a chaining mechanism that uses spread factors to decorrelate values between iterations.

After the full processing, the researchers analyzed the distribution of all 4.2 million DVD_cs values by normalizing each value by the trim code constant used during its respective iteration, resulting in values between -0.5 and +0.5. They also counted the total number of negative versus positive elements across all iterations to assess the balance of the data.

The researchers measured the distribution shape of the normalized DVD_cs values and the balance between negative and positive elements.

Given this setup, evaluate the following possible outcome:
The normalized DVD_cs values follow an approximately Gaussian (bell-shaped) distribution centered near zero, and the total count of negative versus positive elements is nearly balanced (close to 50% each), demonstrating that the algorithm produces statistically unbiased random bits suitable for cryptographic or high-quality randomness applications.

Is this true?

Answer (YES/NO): NO